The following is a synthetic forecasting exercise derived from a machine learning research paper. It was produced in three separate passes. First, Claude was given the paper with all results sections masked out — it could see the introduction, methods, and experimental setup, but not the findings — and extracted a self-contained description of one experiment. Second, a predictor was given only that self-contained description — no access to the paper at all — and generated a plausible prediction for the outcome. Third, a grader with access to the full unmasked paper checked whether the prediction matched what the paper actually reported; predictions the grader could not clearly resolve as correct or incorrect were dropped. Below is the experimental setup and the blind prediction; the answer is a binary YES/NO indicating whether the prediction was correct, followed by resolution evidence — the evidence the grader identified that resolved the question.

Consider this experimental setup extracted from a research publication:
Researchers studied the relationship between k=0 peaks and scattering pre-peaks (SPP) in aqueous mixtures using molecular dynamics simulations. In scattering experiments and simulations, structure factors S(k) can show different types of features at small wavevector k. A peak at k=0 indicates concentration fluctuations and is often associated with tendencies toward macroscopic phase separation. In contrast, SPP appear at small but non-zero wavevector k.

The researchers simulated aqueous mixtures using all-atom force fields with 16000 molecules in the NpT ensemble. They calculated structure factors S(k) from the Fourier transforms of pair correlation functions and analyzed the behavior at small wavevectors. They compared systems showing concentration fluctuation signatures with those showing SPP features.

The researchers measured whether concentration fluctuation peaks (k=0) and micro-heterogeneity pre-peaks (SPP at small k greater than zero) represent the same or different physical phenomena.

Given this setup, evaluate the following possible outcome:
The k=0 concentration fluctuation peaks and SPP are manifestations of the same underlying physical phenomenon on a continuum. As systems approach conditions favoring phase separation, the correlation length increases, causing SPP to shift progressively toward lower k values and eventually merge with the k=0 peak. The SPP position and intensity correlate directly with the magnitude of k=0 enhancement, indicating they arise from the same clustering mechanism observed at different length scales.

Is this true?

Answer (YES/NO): NO